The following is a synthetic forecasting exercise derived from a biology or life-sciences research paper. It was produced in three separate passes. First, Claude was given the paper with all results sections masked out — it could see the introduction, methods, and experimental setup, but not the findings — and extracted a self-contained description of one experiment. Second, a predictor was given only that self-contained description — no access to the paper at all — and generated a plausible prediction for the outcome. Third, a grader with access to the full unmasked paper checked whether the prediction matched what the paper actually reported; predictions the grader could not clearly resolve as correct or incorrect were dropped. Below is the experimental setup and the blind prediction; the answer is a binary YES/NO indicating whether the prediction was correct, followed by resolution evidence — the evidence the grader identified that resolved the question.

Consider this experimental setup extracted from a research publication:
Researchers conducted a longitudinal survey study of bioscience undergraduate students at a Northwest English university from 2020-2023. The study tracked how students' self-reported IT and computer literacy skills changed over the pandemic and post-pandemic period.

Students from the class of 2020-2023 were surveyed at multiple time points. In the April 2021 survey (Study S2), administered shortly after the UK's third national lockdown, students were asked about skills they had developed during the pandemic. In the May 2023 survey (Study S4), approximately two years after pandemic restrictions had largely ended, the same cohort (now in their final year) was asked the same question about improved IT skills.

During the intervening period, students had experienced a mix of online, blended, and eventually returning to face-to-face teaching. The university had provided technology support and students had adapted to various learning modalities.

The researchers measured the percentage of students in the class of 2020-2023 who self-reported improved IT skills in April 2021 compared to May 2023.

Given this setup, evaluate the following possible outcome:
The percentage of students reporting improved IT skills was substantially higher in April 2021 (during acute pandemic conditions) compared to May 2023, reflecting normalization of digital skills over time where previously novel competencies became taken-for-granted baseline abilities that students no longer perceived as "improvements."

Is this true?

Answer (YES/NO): NO